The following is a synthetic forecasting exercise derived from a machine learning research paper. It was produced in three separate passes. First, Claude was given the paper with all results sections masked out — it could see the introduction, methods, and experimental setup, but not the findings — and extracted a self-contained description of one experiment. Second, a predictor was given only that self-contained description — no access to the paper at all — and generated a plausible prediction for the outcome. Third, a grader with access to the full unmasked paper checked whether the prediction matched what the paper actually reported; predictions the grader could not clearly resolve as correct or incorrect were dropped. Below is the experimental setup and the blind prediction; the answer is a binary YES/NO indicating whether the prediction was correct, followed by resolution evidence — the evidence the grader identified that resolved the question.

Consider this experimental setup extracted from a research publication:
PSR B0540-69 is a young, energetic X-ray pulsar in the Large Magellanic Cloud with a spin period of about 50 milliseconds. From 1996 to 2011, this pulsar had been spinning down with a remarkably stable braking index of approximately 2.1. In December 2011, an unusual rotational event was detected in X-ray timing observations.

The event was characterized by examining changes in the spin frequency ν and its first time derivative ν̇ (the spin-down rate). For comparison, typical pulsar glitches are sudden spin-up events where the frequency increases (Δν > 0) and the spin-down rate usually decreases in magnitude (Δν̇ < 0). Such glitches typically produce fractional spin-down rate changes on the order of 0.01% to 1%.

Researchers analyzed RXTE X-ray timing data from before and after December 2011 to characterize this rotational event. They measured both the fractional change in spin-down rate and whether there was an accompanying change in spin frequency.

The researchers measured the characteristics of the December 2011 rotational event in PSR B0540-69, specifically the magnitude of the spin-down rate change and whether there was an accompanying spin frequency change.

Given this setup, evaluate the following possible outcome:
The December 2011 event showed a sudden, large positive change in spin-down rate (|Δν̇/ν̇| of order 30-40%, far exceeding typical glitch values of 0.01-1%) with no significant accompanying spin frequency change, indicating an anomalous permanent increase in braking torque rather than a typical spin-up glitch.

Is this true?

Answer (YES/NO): YES